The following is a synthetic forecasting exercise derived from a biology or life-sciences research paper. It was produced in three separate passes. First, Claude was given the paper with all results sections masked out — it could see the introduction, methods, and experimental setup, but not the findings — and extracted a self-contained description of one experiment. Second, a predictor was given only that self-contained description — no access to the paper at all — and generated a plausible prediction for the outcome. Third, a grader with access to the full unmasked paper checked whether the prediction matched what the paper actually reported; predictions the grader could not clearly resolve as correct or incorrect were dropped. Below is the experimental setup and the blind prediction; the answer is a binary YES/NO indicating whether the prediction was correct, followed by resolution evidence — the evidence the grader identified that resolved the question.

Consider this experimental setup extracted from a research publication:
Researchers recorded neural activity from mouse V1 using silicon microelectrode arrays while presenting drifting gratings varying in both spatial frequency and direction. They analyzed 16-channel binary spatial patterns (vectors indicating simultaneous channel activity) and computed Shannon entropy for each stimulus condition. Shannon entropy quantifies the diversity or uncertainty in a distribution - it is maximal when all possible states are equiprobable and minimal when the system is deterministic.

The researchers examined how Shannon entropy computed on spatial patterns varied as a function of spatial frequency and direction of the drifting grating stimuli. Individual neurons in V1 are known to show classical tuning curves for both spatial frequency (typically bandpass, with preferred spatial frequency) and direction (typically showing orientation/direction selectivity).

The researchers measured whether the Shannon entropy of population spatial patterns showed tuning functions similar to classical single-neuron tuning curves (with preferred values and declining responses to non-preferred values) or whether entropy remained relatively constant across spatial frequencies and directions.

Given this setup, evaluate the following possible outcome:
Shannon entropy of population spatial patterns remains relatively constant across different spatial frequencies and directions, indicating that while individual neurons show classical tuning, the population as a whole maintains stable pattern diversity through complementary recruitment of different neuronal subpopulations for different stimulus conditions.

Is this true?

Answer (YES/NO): NO